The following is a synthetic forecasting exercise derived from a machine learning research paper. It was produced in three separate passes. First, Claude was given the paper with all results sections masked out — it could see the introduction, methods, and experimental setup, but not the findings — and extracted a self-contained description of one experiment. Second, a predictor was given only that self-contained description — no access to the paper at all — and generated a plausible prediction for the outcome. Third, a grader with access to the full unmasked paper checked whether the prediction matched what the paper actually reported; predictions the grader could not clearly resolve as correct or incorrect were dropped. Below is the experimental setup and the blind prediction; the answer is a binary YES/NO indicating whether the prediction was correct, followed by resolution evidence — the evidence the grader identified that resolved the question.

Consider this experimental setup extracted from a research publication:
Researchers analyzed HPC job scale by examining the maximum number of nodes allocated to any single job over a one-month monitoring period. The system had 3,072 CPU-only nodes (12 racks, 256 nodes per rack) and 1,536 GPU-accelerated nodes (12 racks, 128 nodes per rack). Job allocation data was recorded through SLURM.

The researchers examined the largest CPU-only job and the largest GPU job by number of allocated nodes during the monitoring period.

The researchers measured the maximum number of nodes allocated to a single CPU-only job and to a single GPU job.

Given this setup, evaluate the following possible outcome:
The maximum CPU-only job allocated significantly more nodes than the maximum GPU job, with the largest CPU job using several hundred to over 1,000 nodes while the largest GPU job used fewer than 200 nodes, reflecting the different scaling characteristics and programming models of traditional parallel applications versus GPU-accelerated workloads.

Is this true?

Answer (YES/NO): NO